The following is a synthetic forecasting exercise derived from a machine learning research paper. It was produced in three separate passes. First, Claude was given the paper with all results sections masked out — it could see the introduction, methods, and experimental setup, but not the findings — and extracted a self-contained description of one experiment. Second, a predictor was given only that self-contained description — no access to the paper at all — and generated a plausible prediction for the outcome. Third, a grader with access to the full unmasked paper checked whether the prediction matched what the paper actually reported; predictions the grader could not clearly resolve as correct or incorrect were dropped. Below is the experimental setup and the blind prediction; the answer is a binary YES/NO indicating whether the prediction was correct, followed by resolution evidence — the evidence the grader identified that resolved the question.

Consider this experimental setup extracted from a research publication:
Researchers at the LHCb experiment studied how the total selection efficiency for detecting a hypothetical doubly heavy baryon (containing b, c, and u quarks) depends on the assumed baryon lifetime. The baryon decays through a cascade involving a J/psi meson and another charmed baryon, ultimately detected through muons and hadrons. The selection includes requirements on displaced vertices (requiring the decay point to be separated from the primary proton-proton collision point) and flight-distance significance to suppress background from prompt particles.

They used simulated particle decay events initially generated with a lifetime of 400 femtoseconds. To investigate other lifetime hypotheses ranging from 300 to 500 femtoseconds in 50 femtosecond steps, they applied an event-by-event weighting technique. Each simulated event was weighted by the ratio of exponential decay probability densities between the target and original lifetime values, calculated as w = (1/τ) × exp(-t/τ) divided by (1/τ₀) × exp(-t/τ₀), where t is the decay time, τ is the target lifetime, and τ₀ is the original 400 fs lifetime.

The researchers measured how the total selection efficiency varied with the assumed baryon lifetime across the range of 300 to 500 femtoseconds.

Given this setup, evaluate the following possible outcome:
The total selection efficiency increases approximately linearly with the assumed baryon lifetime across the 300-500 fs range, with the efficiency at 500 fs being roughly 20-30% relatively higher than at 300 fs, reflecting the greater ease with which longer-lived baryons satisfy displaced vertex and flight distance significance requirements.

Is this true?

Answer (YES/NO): NO